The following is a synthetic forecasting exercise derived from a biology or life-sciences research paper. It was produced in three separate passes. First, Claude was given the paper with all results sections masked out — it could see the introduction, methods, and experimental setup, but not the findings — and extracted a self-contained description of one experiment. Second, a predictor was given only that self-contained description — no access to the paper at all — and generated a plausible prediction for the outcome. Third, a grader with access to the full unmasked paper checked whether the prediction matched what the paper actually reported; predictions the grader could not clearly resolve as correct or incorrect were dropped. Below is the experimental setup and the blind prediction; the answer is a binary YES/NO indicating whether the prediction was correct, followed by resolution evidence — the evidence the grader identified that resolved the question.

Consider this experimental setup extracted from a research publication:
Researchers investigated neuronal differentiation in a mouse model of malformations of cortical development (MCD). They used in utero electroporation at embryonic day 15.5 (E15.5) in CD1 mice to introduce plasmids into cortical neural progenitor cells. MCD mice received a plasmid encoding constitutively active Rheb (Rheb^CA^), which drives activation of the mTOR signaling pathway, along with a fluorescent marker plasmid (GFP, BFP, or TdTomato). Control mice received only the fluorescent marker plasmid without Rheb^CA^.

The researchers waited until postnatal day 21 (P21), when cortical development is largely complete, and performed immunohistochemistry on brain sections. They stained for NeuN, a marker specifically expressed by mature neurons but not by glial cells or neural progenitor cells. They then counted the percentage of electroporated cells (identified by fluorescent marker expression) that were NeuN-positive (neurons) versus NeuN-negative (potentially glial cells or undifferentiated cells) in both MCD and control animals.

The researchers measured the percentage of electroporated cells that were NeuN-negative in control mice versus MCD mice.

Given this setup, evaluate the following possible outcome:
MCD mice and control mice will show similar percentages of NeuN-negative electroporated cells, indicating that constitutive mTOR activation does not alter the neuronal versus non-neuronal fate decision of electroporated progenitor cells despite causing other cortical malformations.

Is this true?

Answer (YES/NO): NO